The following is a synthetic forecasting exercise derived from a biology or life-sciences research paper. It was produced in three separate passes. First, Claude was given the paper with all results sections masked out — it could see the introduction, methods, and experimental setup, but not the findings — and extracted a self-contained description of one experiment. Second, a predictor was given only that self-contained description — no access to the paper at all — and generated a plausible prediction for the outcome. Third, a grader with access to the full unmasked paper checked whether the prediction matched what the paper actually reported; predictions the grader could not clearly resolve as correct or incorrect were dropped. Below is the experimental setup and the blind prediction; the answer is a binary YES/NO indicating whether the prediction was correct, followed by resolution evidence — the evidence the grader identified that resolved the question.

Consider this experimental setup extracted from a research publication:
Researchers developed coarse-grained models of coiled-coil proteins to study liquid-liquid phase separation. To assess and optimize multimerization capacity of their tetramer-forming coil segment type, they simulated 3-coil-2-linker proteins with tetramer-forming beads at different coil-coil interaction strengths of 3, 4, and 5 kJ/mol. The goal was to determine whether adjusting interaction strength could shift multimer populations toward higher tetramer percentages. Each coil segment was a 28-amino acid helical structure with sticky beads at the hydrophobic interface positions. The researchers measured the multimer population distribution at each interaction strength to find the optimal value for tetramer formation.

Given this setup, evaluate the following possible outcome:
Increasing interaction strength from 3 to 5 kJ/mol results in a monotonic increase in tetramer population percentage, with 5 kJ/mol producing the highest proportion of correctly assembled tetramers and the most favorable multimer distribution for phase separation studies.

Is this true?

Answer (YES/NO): NO